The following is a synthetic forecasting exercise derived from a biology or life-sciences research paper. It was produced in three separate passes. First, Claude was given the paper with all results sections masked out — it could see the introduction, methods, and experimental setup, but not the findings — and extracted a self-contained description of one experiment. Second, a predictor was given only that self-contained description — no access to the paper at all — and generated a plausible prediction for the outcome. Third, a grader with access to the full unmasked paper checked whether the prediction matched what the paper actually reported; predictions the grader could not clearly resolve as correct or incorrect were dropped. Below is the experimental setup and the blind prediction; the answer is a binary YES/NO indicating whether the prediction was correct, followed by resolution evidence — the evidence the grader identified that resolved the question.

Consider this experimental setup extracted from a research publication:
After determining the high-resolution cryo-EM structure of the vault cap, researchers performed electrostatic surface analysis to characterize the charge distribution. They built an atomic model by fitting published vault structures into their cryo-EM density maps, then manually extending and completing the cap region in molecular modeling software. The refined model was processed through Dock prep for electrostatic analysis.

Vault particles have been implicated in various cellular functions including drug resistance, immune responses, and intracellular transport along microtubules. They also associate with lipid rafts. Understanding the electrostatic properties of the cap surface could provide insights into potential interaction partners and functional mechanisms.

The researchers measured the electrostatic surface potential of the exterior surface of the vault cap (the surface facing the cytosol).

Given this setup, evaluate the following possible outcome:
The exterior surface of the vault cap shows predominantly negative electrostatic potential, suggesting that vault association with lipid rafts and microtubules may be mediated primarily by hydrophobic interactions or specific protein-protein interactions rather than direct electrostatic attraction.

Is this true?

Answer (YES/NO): NO